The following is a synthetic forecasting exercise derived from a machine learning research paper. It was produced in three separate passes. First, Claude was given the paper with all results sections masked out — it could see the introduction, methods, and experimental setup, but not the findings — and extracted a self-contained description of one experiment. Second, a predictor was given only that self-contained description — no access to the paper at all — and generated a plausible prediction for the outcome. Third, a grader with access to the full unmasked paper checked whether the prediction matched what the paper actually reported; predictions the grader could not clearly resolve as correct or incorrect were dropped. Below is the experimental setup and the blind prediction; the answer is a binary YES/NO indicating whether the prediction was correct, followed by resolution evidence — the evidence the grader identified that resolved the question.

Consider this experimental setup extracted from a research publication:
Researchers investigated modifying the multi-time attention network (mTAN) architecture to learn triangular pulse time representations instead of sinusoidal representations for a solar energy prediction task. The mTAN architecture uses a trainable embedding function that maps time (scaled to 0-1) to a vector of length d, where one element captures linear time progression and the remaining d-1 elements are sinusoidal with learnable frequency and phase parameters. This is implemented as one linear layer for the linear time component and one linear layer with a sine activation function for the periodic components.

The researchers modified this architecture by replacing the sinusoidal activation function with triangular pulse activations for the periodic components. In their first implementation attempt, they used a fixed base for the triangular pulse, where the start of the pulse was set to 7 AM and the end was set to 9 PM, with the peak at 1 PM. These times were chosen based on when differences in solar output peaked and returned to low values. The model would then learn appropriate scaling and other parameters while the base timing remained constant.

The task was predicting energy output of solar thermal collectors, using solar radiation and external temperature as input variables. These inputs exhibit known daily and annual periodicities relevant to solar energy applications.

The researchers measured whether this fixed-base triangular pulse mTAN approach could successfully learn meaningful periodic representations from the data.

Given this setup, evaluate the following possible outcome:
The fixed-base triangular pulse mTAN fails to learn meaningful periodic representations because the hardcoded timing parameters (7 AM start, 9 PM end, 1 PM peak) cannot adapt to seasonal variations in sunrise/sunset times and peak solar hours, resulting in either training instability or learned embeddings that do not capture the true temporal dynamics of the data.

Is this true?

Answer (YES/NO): NO